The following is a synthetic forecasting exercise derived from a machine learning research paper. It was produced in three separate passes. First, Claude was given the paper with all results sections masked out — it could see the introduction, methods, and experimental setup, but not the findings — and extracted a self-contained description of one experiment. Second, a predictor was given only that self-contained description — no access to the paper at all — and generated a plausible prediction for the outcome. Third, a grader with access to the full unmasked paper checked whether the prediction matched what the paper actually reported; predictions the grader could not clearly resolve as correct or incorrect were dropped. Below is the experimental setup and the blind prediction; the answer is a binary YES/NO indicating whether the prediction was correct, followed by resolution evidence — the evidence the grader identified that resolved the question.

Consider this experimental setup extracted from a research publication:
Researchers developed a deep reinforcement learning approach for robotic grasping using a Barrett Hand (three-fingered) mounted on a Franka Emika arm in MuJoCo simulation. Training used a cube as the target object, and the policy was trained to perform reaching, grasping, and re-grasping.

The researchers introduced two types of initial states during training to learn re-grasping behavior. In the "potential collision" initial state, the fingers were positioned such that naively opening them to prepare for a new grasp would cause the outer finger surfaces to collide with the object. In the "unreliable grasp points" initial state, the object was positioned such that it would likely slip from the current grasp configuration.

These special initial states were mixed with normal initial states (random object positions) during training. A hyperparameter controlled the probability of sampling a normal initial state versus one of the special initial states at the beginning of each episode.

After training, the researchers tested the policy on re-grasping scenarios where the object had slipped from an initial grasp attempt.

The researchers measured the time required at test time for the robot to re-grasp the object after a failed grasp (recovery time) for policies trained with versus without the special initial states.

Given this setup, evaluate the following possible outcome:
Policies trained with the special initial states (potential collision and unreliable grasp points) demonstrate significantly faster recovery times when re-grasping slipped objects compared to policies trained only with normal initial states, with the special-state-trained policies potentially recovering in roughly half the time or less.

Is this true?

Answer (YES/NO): NO